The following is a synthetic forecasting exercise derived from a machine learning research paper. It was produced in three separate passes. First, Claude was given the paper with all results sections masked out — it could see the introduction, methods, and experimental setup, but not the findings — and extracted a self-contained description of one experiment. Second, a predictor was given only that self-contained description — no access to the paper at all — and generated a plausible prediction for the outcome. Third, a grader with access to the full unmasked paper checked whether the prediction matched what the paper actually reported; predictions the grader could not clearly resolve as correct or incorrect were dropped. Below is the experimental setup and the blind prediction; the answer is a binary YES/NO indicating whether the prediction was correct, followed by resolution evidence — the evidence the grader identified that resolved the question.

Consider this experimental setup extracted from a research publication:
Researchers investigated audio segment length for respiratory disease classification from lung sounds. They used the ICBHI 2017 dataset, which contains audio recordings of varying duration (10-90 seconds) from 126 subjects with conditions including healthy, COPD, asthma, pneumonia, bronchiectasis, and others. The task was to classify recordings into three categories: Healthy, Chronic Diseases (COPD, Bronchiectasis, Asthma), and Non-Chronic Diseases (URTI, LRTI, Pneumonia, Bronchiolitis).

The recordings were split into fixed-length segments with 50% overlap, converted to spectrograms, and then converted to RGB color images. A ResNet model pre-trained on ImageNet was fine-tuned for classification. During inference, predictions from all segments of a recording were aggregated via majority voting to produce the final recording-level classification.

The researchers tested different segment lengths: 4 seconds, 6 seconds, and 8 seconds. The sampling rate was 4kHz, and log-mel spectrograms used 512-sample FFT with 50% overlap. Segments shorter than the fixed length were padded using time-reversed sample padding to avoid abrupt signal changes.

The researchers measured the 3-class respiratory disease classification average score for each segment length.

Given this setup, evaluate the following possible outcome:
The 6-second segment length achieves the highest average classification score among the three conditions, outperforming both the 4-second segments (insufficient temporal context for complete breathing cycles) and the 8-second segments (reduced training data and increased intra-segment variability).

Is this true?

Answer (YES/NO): NO